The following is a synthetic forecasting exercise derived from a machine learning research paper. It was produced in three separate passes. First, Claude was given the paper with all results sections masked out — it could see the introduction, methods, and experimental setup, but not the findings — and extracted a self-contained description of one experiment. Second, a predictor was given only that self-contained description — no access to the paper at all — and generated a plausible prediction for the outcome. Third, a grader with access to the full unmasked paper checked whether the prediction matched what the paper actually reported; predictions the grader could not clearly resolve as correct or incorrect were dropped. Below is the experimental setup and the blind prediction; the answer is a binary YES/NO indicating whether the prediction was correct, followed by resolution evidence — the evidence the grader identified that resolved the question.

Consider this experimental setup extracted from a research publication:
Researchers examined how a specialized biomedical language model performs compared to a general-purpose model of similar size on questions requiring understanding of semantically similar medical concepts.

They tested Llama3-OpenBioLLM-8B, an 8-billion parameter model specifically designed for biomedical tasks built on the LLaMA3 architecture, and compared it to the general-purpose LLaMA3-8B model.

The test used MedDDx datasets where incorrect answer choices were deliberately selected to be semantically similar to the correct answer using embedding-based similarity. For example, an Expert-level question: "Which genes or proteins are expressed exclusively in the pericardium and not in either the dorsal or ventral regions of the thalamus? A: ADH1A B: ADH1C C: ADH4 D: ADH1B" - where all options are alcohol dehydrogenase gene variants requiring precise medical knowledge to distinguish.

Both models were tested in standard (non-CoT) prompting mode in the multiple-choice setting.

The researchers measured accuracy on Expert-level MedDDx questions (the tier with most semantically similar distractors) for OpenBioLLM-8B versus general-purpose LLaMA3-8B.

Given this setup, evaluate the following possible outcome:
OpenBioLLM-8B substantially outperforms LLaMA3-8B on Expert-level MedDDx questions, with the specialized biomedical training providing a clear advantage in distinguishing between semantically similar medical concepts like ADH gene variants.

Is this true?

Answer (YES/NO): NO